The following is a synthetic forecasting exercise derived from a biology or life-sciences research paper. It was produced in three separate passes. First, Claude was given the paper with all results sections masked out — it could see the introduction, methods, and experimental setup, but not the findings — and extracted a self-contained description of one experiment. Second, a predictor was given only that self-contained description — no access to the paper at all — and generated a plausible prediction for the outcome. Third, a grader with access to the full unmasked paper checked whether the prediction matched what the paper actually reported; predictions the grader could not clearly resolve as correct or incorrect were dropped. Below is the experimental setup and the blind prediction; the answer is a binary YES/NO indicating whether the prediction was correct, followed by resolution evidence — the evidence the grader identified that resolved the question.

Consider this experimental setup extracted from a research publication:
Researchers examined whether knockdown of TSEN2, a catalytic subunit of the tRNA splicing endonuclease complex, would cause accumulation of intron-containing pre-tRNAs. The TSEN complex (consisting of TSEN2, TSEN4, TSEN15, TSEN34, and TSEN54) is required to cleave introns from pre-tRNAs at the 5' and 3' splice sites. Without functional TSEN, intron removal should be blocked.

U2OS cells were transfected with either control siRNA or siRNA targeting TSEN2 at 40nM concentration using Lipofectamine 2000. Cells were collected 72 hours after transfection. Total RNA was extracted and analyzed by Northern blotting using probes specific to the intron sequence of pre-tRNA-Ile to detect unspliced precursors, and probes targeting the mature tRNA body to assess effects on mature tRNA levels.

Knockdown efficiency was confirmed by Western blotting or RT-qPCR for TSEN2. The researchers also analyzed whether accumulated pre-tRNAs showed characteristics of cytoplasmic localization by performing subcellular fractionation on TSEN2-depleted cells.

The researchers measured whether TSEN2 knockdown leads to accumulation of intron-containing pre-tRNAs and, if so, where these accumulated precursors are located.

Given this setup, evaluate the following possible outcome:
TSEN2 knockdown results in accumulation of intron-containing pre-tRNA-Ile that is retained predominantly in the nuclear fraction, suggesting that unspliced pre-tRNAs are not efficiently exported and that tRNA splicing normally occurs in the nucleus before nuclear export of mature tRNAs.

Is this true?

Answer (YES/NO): NO